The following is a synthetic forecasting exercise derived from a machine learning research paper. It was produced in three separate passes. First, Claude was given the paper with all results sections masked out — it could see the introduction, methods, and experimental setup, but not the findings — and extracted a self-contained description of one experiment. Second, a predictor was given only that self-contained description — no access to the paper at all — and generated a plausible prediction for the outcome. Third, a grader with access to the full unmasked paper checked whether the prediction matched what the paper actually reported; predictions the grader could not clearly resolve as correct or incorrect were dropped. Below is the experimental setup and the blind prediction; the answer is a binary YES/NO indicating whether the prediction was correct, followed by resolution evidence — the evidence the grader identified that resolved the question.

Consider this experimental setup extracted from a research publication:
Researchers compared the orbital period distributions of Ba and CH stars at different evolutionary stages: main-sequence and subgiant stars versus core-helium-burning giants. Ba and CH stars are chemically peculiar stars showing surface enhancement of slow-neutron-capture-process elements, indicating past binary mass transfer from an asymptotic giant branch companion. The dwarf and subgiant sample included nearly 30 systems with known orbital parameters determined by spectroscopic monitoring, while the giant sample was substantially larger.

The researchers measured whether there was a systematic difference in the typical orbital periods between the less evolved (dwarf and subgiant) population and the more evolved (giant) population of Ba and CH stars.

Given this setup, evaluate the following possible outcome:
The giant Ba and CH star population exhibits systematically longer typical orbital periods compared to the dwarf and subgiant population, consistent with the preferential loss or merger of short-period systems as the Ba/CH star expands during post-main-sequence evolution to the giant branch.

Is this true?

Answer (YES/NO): YES